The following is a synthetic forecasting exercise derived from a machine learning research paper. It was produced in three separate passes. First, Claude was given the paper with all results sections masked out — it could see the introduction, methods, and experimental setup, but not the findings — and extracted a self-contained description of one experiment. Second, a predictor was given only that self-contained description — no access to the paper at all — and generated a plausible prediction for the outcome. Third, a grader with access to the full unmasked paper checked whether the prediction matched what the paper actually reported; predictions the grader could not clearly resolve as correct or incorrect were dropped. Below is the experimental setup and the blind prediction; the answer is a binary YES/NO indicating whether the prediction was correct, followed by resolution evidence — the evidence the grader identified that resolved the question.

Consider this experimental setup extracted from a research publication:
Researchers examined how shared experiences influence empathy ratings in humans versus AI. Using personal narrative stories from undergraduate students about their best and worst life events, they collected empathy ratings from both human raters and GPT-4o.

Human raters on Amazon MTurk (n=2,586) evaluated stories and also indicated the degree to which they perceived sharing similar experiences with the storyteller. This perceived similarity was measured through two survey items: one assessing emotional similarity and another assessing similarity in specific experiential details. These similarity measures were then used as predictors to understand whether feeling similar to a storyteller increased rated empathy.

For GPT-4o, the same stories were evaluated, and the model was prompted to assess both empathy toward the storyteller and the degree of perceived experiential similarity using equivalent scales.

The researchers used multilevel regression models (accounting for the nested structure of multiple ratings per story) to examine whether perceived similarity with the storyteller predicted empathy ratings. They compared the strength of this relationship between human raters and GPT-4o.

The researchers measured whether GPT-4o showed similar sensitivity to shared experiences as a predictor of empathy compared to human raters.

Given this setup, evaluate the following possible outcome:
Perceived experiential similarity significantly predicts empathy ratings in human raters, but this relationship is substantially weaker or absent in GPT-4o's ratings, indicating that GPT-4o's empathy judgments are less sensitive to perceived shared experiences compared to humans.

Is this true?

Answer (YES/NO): YES